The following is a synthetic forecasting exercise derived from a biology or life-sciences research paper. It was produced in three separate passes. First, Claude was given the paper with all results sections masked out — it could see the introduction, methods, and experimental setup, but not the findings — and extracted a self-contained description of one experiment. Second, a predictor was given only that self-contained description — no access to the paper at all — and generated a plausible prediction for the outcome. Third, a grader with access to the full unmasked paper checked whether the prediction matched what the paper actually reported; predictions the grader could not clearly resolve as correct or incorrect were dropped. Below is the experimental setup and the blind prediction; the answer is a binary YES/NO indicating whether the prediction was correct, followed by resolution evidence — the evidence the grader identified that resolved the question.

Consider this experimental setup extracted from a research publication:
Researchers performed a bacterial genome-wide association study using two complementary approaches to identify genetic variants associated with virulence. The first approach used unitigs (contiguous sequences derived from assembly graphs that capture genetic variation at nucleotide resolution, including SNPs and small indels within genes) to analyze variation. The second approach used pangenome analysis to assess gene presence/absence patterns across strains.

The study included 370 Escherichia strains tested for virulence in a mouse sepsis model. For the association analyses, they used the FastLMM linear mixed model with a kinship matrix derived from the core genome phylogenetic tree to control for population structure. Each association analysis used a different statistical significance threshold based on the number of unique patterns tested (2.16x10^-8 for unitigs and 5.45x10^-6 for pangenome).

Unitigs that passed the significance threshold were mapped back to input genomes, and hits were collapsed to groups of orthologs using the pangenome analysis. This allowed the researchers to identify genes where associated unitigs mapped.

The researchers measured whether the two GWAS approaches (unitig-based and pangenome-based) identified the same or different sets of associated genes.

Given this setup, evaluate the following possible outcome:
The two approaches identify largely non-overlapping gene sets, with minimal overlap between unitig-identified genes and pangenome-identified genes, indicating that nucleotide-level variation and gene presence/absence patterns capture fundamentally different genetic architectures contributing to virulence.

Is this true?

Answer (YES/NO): NO